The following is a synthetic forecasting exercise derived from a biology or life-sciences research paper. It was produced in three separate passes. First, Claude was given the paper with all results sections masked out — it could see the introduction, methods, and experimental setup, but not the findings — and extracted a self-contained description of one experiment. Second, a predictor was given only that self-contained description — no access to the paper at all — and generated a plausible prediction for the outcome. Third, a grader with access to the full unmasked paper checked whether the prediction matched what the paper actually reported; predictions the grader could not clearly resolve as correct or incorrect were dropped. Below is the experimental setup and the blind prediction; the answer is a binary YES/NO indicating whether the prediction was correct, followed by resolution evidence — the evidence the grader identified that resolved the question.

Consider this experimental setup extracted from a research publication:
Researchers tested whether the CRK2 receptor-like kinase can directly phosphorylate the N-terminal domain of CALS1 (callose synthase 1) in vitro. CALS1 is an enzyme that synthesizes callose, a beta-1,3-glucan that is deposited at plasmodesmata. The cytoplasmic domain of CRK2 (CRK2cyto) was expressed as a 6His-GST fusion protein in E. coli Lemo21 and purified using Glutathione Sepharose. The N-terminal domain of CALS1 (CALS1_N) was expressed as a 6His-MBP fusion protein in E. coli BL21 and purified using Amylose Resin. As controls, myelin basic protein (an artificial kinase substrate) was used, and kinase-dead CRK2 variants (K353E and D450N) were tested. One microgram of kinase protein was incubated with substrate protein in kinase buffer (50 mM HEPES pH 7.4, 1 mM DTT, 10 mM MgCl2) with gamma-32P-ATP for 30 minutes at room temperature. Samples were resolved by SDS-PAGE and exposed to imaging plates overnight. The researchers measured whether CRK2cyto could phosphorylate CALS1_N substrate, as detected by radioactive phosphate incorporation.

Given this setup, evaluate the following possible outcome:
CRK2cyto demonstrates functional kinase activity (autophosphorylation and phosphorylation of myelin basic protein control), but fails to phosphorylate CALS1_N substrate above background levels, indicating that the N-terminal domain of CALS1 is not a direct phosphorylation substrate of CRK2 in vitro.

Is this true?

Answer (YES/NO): NO